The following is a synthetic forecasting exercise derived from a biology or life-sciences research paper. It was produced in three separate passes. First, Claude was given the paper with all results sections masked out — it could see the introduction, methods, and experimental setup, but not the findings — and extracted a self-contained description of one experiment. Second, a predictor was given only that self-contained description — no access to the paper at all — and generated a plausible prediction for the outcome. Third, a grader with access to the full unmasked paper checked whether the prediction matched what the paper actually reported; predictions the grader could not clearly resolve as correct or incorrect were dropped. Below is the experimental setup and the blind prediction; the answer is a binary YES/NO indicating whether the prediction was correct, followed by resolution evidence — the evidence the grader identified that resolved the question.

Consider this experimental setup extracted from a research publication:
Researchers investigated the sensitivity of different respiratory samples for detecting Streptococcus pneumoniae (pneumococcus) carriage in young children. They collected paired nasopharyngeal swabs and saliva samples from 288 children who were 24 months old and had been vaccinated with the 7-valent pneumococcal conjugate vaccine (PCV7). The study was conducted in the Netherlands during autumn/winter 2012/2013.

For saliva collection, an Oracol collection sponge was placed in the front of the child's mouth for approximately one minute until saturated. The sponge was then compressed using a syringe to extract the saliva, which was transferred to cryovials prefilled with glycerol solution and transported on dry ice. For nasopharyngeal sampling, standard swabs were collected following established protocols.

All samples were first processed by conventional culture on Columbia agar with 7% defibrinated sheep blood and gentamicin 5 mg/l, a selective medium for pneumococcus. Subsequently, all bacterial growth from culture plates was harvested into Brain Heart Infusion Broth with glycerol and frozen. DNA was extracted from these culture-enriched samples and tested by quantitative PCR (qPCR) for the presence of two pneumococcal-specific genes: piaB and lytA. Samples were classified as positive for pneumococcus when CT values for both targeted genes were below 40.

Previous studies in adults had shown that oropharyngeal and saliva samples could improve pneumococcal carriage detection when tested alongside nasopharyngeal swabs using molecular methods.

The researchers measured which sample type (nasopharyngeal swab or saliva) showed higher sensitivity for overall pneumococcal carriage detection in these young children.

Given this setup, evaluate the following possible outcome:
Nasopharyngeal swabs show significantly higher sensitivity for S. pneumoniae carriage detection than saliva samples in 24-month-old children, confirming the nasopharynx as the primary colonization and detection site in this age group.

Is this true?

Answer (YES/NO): YES